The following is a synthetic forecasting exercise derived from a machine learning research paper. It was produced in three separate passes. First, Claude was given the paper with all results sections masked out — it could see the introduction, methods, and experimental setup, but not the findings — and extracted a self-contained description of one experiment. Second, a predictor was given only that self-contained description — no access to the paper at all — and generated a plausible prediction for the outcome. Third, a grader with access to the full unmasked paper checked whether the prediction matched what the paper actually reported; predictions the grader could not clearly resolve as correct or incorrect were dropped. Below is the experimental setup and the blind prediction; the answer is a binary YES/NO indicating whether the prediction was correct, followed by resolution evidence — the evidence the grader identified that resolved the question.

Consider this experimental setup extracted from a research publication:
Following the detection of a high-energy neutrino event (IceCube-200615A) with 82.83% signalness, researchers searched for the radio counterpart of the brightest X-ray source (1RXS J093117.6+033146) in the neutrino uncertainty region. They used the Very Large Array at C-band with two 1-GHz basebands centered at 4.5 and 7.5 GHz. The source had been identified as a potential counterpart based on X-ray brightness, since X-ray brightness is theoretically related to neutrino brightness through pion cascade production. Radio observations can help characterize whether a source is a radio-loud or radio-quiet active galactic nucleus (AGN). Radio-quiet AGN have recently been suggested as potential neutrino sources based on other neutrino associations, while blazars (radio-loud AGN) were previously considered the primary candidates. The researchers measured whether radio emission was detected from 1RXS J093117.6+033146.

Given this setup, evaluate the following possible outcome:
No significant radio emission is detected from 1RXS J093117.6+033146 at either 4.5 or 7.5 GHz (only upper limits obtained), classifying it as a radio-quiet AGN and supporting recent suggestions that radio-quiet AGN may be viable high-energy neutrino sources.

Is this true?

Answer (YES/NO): NO